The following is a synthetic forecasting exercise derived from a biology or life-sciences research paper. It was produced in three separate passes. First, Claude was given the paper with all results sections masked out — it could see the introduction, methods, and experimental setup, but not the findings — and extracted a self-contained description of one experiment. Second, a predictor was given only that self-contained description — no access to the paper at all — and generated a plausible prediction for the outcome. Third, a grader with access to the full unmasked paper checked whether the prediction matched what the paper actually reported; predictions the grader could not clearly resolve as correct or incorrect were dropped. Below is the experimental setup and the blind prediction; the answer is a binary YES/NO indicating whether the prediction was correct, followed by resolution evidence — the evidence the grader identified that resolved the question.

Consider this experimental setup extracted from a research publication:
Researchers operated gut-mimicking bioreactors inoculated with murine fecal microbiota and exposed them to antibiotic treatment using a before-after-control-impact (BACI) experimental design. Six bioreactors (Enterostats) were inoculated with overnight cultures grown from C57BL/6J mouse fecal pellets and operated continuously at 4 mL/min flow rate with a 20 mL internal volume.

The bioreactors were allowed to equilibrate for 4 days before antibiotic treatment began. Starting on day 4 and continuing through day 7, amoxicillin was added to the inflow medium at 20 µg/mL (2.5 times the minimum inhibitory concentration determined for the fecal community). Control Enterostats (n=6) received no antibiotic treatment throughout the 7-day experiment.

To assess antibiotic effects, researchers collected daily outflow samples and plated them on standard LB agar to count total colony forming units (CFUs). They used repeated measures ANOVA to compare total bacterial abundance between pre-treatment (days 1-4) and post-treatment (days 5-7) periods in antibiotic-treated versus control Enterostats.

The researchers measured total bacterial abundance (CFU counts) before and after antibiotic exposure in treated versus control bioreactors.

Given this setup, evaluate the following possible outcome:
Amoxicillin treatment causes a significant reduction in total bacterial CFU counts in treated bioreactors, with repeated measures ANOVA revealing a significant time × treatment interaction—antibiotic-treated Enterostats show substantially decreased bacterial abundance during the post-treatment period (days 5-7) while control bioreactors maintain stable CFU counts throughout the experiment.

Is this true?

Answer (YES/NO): NO